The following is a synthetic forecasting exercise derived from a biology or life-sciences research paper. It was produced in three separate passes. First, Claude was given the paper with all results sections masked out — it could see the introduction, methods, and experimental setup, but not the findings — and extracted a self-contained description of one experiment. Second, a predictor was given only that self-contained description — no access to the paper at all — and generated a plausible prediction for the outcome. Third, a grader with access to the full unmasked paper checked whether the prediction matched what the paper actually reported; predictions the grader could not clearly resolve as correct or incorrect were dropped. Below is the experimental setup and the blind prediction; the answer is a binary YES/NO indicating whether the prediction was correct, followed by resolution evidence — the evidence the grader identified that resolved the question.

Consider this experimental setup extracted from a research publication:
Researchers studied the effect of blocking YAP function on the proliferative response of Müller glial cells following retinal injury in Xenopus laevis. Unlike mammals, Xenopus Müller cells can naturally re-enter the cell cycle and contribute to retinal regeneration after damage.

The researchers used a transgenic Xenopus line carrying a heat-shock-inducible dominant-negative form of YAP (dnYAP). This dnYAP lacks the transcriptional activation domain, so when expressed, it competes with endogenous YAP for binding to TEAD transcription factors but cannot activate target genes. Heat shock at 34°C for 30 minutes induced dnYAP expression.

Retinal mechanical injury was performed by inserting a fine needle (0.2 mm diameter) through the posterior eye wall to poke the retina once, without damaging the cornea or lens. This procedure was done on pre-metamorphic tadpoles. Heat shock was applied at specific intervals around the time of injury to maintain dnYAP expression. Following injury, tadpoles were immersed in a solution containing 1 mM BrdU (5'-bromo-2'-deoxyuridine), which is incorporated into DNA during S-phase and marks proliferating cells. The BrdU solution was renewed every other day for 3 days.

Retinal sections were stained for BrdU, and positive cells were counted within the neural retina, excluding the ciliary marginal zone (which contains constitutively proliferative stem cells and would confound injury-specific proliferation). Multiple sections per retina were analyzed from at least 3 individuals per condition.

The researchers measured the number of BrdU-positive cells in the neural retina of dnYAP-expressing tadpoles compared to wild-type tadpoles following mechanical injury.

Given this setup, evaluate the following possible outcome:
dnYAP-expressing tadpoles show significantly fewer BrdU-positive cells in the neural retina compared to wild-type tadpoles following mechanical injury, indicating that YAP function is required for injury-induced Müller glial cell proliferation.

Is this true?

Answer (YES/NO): YES